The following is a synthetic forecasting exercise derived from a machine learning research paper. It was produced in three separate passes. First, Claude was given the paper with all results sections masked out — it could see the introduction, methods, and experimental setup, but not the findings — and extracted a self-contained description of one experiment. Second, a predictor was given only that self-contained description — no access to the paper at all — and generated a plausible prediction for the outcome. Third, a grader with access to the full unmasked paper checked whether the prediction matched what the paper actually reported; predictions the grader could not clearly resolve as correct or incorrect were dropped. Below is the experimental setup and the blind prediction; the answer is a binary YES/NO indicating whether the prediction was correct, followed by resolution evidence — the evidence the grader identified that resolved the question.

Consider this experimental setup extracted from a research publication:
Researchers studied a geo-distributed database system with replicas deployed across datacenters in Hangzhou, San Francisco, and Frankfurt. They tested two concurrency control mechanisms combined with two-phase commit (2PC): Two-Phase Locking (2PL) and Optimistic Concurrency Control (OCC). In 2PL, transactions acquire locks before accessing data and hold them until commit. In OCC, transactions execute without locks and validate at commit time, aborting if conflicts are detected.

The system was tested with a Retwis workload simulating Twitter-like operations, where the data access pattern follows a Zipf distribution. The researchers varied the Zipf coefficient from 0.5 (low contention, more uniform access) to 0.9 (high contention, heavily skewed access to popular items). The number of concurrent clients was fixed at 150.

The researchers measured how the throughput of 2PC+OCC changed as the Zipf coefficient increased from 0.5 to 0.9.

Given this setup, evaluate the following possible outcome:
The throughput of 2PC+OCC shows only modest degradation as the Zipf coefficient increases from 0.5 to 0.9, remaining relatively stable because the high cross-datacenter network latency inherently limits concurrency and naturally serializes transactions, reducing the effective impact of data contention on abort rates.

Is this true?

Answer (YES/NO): NO